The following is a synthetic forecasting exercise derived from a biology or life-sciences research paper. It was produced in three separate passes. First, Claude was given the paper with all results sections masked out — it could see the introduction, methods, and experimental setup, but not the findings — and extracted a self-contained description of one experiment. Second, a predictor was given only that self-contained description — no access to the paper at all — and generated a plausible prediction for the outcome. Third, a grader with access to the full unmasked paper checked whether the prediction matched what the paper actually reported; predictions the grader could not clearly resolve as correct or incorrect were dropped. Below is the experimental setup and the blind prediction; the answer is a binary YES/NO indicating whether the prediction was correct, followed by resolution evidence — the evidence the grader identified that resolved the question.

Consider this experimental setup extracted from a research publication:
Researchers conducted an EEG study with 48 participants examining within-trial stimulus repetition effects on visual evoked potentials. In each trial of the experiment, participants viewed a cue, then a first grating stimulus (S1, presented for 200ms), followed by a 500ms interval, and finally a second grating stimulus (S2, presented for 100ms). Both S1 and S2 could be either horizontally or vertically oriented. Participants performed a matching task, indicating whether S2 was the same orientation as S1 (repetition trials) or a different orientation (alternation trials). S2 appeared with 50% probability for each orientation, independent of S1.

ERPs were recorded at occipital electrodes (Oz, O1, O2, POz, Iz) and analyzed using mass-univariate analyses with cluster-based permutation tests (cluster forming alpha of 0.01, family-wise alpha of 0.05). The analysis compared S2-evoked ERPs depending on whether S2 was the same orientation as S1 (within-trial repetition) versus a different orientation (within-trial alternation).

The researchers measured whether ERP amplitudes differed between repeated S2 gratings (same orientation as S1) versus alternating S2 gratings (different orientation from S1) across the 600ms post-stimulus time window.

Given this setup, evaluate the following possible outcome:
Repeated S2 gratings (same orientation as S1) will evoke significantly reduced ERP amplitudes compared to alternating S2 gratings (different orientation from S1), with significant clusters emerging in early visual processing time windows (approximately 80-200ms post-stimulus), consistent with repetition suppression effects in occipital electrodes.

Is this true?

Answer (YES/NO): NO